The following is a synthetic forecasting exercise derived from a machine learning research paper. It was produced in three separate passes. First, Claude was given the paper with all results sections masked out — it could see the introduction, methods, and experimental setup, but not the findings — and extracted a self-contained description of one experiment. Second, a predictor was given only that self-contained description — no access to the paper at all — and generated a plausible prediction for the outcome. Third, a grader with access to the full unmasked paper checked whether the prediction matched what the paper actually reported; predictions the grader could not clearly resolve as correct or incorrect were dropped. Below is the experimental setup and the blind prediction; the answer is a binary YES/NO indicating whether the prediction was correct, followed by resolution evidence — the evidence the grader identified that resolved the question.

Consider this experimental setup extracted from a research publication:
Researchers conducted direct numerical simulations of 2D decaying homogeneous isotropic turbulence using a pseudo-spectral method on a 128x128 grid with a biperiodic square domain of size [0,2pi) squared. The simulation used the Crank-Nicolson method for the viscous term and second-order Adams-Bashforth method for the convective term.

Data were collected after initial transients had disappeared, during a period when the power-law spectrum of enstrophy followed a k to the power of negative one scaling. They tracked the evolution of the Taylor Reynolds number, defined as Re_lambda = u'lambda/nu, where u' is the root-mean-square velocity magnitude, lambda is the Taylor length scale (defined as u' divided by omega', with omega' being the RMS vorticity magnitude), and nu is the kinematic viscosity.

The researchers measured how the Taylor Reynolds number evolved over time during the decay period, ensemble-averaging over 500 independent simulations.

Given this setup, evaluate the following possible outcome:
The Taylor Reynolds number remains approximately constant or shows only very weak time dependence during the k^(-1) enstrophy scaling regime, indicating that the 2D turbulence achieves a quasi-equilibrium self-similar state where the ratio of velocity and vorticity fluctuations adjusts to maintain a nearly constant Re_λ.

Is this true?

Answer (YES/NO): NO